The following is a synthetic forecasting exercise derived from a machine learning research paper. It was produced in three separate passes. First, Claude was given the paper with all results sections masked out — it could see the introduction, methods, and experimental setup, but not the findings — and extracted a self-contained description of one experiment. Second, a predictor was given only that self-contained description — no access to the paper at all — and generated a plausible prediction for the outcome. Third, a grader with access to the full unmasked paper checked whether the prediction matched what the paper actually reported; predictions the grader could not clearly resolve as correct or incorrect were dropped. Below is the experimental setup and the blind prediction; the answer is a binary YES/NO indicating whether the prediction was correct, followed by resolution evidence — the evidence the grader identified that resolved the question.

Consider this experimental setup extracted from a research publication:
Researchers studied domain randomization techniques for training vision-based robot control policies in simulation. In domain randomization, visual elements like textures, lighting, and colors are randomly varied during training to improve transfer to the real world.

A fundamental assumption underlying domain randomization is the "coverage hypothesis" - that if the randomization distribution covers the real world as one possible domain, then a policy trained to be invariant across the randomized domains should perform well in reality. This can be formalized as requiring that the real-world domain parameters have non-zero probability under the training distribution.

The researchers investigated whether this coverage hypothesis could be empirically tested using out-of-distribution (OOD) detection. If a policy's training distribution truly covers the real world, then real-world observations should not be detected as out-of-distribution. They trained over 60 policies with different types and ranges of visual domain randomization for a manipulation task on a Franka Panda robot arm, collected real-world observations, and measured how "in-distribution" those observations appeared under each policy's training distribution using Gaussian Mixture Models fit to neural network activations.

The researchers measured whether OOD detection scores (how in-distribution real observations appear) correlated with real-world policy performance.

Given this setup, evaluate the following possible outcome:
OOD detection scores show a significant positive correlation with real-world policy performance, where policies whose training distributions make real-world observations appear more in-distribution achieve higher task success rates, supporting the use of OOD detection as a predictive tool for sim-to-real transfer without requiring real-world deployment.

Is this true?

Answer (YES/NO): NO